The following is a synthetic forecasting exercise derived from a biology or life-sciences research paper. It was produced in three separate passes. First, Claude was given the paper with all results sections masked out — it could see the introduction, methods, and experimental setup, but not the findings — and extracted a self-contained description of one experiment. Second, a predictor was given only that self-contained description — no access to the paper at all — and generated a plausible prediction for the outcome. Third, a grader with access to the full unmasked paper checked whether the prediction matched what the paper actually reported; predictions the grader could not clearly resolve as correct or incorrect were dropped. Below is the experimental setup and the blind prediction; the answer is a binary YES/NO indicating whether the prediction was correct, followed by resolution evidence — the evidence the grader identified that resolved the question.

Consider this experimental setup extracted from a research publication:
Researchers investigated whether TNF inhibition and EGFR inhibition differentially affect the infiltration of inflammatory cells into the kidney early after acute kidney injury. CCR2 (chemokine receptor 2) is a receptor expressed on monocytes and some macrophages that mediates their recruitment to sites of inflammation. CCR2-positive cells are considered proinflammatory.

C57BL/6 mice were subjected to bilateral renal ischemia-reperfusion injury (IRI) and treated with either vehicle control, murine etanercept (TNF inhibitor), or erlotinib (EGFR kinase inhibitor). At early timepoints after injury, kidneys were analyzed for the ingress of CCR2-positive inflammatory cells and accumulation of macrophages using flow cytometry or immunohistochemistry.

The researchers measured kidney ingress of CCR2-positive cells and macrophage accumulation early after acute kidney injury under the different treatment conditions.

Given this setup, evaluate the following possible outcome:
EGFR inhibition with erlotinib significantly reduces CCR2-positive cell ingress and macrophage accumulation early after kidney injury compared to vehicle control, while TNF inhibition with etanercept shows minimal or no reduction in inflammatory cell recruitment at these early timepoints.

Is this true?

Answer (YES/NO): YES